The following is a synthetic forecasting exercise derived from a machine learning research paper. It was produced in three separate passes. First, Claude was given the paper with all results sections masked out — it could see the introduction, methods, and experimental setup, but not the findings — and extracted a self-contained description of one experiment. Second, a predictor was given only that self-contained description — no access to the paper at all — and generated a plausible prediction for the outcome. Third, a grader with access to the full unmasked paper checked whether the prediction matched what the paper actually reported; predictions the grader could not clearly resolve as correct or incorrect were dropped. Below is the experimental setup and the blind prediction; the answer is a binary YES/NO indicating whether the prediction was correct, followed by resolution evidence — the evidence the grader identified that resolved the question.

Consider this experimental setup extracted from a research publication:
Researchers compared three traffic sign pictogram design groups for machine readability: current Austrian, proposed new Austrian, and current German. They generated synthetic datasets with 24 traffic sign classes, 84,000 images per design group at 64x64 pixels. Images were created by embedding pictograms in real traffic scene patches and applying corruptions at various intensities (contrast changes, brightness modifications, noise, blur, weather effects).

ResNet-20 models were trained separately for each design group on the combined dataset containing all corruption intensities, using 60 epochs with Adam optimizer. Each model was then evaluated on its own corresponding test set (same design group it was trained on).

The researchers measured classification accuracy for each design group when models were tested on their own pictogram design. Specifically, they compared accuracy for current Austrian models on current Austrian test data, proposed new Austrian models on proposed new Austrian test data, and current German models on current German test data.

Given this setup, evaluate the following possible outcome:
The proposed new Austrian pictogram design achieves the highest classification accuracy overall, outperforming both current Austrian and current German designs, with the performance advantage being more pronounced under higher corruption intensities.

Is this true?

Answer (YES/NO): NO